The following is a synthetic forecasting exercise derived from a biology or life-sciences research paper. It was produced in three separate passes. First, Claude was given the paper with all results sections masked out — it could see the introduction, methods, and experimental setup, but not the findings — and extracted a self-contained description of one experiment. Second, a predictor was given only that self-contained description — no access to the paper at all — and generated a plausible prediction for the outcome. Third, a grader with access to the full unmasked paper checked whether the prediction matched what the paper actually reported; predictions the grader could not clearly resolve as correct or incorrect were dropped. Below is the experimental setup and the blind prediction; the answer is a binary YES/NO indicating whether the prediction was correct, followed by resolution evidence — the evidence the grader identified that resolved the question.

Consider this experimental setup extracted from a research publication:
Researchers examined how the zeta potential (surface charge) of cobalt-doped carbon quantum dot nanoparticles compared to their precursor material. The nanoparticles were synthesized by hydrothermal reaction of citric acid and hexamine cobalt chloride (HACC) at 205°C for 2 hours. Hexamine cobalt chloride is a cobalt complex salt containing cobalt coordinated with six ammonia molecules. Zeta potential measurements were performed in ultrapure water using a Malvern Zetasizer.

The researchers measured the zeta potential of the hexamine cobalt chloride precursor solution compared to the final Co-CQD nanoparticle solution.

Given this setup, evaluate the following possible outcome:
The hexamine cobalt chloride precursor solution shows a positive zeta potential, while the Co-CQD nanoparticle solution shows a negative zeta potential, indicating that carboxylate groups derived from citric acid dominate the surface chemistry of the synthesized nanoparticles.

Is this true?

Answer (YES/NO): YES